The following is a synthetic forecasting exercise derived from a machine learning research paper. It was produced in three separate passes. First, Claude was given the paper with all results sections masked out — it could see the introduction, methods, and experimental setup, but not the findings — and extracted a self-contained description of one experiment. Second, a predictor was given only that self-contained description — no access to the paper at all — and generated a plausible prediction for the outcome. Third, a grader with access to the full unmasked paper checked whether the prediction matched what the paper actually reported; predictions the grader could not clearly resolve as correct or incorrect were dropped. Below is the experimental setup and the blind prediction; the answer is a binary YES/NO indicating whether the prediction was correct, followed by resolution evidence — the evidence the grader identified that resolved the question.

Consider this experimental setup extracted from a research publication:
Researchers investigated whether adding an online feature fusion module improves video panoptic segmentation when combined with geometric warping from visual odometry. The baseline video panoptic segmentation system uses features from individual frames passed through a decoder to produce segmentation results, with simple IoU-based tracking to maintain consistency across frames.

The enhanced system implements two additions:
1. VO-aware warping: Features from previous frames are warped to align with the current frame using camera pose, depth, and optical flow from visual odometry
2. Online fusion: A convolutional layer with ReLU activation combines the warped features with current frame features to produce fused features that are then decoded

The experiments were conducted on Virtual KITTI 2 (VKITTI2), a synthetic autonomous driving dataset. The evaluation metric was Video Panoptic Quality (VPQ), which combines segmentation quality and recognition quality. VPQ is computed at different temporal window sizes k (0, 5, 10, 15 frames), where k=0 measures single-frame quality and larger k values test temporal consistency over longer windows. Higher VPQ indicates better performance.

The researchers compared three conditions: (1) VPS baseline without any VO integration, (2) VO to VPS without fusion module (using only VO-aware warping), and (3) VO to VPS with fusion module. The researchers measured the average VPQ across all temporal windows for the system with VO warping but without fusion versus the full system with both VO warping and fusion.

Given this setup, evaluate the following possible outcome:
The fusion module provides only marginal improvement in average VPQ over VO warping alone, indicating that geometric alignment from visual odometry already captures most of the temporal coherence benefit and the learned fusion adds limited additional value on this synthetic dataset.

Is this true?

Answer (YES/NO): NO